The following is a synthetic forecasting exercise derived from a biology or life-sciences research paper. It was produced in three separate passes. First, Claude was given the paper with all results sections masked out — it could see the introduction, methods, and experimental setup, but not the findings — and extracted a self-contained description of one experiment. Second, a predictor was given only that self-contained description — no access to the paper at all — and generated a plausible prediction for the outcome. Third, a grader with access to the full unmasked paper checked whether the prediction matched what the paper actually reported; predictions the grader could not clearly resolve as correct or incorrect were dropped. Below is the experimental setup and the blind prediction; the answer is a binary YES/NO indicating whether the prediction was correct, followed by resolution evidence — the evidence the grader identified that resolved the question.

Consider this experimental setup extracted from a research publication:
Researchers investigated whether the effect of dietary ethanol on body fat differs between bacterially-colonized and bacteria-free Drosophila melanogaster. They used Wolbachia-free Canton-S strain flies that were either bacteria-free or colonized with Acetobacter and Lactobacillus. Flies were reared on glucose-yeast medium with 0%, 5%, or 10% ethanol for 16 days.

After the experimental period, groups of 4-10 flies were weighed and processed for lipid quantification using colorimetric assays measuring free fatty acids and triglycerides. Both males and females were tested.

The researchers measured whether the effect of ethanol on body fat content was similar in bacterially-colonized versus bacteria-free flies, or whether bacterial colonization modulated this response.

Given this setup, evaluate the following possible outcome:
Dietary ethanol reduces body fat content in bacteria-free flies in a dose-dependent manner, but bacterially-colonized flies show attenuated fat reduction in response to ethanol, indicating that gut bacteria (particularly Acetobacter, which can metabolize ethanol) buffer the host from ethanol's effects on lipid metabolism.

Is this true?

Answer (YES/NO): NO